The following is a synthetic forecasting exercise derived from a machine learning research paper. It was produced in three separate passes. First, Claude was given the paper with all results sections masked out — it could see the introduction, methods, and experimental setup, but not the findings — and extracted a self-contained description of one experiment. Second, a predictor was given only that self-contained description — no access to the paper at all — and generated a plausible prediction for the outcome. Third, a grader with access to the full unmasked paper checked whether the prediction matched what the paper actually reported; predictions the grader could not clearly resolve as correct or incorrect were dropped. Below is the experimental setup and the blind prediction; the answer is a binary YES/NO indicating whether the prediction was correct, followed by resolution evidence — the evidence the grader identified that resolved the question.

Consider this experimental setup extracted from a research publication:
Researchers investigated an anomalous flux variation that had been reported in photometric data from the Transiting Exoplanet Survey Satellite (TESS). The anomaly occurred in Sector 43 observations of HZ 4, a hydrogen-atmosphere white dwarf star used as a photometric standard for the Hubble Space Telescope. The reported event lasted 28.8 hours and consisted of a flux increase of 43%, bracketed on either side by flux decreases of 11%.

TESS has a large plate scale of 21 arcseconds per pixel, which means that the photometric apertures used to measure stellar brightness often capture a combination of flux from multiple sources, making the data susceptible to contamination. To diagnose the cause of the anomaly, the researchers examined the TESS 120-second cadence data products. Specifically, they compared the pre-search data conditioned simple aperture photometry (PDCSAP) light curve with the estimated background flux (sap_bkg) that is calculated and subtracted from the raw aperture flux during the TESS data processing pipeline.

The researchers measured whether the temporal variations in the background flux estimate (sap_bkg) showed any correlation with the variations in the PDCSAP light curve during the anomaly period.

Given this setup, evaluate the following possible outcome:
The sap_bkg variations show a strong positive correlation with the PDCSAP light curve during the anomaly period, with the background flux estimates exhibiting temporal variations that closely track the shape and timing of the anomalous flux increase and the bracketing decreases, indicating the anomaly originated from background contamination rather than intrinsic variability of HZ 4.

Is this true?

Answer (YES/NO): NO